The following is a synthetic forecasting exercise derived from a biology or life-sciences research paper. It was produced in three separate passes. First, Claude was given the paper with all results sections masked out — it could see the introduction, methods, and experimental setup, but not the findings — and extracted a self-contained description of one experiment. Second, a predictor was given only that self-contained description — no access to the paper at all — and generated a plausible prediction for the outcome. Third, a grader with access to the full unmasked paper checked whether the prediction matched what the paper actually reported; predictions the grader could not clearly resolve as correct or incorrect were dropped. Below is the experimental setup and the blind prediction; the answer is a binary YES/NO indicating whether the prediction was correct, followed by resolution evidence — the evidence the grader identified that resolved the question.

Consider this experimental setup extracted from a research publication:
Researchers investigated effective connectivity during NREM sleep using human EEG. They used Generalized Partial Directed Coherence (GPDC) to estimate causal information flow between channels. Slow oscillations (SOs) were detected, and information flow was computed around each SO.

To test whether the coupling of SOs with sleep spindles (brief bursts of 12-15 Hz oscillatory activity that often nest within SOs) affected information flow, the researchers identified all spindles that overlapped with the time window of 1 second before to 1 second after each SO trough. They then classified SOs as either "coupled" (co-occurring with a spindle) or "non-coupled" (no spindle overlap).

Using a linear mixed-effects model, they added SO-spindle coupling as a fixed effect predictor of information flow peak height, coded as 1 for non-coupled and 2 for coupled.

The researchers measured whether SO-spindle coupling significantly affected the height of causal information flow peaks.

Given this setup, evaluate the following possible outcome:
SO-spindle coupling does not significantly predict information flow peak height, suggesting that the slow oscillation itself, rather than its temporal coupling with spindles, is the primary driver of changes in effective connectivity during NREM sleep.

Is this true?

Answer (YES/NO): NO